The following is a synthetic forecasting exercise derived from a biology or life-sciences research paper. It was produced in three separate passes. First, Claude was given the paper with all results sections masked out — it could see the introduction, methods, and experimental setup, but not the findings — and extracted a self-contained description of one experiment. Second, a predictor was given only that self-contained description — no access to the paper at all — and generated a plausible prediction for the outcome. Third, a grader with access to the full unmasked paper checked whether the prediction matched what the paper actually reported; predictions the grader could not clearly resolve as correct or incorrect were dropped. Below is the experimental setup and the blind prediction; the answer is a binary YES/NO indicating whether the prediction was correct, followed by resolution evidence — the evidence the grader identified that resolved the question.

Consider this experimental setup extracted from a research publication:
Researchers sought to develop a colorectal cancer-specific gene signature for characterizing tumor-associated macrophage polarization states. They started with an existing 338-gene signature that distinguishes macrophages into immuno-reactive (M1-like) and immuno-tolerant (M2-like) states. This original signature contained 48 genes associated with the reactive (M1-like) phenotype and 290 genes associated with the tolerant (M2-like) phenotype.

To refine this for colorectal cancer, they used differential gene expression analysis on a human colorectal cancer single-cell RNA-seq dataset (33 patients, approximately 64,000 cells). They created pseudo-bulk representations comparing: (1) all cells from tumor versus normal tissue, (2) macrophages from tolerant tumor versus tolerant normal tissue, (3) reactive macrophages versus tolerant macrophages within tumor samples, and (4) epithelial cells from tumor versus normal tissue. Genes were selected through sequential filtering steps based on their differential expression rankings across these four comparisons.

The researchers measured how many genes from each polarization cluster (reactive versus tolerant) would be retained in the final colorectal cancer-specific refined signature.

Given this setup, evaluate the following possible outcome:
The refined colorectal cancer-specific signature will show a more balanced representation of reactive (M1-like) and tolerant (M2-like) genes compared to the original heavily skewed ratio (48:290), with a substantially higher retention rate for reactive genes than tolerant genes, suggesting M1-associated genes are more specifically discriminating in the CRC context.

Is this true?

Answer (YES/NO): YES